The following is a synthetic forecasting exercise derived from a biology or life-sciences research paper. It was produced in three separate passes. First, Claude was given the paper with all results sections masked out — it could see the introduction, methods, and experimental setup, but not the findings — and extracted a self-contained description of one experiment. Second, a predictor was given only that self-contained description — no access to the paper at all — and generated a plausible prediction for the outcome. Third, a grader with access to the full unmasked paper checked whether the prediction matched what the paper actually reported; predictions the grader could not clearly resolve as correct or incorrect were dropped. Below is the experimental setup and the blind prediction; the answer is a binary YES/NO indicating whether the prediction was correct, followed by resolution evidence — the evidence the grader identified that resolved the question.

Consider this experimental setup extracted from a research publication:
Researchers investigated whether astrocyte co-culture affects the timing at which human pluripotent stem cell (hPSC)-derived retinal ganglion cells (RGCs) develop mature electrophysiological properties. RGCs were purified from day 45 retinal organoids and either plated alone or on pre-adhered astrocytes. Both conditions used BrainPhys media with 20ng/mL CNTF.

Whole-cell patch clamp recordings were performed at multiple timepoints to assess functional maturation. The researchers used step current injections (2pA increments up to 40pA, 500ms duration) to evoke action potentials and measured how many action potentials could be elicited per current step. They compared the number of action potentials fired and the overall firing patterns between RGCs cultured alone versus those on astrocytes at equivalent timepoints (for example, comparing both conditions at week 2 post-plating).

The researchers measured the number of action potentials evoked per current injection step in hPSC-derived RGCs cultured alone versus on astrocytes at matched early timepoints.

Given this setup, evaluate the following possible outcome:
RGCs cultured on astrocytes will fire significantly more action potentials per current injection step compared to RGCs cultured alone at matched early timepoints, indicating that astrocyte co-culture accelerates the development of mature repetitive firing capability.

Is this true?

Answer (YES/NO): YES